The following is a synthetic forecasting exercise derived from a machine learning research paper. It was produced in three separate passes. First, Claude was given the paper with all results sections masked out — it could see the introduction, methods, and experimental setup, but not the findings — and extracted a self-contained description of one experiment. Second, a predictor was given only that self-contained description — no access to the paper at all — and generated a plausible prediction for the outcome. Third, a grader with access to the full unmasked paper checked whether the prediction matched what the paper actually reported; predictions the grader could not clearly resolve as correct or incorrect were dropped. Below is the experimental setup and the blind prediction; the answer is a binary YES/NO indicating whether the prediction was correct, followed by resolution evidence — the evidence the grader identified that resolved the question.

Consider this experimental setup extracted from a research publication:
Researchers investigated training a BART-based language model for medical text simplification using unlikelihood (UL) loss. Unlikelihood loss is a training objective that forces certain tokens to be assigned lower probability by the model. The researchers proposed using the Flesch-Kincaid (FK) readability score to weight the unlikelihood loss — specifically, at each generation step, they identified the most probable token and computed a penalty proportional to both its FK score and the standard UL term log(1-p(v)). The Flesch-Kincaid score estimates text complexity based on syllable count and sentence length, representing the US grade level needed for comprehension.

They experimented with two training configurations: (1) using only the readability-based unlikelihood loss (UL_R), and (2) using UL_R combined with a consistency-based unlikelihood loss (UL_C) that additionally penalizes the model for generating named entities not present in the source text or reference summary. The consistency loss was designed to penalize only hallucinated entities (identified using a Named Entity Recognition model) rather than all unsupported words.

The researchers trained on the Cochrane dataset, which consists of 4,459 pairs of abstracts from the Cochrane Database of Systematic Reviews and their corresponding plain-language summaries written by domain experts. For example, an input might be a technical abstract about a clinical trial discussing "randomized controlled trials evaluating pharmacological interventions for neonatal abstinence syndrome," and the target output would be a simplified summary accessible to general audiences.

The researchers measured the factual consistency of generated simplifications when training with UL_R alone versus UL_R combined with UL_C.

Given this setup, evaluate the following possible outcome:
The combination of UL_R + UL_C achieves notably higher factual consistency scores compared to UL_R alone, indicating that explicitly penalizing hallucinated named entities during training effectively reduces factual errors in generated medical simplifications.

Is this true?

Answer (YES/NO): YES